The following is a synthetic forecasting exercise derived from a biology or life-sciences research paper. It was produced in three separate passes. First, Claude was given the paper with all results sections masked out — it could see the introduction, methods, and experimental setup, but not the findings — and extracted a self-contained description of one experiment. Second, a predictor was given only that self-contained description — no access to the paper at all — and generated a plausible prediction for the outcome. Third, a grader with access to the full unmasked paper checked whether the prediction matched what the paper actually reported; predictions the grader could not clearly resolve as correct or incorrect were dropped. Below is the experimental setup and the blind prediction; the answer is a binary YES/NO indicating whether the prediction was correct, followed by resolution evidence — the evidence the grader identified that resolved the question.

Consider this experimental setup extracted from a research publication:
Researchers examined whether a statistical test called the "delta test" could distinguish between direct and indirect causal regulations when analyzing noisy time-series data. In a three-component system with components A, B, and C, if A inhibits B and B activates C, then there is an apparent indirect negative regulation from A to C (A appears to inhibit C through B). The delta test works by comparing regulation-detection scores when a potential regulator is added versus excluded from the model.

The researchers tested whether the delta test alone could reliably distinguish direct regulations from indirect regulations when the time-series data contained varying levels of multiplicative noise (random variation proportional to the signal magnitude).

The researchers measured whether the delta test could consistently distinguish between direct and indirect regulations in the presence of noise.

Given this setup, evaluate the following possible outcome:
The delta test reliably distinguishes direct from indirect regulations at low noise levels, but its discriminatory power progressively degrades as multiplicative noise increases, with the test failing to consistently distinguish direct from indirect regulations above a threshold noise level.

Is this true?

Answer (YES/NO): NO